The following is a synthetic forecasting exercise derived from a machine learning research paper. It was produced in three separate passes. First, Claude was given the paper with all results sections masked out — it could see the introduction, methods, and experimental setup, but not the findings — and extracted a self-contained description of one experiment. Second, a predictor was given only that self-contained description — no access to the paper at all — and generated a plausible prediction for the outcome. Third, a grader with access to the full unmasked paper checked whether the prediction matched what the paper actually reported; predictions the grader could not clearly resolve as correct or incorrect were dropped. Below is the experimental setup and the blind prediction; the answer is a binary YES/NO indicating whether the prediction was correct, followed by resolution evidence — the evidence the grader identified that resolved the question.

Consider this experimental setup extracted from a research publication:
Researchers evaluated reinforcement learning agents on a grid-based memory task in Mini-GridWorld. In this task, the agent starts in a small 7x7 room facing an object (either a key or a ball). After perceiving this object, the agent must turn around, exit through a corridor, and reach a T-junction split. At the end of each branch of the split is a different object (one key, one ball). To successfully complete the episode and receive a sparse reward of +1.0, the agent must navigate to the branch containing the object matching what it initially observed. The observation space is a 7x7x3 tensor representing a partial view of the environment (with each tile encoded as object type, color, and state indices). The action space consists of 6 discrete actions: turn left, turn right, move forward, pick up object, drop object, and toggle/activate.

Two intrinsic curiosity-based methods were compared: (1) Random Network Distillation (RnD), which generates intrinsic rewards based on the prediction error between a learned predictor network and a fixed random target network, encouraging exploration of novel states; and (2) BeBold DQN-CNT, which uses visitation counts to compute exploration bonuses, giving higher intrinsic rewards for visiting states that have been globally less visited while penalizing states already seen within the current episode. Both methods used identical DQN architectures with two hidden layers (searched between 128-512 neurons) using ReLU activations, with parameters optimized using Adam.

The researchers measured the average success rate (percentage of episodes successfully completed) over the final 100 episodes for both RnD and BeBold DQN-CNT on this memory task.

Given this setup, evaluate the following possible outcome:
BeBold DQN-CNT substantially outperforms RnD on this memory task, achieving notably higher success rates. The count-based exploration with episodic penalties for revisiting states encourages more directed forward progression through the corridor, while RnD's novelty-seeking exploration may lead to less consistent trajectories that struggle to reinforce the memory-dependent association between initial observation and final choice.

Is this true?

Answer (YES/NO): NO